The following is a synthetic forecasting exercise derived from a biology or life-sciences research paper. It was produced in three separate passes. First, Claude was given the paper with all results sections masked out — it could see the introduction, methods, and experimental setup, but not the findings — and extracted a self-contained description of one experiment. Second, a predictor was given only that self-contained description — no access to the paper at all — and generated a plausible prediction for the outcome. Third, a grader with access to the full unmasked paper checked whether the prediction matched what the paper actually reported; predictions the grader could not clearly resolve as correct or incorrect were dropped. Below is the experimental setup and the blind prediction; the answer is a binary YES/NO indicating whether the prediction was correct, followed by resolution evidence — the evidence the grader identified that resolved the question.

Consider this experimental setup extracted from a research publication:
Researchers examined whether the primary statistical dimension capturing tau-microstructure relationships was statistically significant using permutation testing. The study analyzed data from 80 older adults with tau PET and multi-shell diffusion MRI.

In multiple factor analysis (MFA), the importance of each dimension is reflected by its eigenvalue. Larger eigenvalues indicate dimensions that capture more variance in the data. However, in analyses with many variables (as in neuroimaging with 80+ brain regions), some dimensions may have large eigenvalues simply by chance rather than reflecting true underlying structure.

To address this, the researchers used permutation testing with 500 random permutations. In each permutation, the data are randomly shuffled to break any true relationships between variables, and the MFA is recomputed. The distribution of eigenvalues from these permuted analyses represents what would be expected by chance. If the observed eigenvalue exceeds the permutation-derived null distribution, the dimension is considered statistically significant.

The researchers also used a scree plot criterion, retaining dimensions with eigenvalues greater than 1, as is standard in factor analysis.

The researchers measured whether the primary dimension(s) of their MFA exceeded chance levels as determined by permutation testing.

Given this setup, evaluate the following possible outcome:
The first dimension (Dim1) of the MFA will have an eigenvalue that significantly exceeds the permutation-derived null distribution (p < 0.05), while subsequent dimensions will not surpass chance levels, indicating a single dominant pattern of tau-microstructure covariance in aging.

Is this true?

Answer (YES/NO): NO